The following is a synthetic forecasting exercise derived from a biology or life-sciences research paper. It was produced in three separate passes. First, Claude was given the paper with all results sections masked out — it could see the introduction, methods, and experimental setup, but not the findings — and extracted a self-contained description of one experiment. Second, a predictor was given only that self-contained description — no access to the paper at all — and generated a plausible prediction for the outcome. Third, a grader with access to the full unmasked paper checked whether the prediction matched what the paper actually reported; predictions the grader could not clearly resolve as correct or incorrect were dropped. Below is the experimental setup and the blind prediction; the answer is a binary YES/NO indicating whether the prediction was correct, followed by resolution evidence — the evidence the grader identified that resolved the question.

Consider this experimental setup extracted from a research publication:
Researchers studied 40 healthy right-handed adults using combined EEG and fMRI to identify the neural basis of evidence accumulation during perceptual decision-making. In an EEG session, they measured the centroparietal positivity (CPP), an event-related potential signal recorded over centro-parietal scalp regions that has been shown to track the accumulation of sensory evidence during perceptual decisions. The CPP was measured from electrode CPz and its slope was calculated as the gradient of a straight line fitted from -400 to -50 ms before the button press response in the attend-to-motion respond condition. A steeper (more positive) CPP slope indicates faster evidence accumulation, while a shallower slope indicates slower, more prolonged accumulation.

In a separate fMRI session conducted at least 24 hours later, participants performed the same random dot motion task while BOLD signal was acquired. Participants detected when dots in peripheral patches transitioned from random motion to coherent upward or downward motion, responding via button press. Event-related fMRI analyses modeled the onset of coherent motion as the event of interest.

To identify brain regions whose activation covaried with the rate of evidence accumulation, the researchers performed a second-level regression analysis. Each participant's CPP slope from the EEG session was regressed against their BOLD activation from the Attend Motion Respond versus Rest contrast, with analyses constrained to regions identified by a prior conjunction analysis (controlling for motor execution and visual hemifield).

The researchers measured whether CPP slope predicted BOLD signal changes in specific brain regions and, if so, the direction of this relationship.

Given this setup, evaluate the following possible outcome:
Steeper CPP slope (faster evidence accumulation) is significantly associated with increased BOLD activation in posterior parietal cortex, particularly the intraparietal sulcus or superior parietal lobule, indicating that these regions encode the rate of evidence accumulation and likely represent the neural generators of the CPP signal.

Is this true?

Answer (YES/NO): NO